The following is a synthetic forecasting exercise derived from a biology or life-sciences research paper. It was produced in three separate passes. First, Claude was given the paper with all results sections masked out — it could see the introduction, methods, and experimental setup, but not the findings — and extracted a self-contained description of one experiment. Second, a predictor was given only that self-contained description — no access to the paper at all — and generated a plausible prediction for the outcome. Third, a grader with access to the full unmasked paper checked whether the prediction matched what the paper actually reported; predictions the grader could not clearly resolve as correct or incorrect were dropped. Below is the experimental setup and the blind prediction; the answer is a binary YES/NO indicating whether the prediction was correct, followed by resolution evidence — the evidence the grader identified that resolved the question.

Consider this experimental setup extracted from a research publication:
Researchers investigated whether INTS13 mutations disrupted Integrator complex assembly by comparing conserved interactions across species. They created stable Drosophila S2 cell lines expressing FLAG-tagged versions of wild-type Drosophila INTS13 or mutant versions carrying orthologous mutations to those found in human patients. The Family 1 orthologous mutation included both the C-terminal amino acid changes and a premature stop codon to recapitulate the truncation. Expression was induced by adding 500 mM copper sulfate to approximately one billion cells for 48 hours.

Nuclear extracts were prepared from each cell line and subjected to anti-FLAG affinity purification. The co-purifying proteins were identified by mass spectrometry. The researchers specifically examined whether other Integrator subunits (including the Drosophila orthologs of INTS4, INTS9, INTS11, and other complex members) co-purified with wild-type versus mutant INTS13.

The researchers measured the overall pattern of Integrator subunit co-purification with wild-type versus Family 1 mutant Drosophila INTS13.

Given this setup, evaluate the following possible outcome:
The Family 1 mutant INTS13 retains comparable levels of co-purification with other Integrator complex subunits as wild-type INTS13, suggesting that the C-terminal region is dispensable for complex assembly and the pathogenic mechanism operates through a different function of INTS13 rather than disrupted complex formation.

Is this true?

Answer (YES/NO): NO